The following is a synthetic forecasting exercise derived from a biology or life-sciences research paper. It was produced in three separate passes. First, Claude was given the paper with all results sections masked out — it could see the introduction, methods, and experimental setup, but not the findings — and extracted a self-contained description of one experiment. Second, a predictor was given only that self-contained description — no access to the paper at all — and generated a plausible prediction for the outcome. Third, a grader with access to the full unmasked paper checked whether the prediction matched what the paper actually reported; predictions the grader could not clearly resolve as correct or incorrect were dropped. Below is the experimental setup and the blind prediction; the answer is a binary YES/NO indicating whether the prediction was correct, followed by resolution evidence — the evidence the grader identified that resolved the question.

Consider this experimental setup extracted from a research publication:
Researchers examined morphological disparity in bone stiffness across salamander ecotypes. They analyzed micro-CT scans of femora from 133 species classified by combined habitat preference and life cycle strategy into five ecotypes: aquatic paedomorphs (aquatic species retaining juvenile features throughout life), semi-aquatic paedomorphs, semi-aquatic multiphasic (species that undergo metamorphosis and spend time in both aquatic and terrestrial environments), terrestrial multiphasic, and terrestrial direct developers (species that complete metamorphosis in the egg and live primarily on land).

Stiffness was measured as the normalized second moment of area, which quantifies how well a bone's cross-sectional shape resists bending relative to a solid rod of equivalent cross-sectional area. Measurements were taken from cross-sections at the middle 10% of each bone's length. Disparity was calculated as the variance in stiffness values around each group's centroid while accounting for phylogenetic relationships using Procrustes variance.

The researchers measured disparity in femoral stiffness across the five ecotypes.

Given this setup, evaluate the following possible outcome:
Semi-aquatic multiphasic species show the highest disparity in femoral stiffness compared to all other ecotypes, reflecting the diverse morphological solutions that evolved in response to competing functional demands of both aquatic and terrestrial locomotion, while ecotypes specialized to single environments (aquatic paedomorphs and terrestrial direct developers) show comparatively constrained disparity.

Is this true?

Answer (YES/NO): NO